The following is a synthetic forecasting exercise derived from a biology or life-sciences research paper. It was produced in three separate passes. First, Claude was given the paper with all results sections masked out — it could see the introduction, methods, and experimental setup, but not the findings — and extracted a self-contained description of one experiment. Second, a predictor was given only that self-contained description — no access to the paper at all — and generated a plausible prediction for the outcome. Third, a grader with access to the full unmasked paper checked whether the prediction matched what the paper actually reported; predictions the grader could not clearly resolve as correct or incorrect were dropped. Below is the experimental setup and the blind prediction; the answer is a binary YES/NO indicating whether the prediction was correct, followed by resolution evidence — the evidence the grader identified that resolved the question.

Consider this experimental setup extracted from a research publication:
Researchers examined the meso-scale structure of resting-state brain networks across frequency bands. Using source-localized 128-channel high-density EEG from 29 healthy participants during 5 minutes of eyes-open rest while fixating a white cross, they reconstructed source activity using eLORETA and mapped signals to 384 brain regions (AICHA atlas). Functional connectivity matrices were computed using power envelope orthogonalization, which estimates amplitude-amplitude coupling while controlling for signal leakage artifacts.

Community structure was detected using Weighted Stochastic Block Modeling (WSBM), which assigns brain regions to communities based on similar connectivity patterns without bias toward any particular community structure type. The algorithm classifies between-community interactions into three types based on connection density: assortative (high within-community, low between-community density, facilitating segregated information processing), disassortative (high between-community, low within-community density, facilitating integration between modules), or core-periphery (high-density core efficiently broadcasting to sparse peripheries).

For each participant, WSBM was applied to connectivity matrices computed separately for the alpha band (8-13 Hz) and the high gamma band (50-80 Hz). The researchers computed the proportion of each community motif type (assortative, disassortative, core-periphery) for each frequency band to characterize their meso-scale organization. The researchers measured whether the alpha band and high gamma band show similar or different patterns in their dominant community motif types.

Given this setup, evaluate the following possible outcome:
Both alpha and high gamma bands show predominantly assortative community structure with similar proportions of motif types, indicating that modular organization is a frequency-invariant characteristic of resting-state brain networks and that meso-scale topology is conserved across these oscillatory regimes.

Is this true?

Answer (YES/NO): NO